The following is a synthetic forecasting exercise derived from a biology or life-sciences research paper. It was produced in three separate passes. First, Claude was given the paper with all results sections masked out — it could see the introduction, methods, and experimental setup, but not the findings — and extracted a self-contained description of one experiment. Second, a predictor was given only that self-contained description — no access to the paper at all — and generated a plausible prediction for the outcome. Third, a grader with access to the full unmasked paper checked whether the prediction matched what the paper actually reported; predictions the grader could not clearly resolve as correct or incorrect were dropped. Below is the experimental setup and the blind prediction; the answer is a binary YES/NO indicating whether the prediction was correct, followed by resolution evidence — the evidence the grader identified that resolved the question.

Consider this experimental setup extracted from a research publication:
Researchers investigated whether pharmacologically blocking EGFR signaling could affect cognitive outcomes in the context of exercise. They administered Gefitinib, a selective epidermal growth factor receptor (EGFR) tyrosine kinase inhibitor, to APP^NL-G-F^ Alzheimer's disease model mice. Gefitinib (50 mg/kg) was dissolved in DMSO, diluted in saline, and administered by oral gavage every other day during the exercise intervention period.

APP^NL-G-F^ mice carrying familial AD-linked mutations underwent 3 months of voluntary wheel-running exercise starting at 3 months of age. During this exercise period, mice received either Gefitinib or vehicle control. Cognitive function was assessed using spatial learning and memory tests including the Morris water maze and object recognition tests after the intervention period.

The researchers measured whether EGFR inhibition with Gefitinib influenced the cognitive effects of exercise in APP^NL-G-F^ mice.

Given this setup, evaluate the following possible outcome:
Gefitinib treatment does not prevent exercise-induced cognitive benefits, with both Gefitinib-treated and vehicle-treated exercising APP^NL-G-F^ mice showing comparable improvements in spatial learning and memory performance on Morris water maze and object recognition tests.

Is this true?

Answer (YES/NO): NO